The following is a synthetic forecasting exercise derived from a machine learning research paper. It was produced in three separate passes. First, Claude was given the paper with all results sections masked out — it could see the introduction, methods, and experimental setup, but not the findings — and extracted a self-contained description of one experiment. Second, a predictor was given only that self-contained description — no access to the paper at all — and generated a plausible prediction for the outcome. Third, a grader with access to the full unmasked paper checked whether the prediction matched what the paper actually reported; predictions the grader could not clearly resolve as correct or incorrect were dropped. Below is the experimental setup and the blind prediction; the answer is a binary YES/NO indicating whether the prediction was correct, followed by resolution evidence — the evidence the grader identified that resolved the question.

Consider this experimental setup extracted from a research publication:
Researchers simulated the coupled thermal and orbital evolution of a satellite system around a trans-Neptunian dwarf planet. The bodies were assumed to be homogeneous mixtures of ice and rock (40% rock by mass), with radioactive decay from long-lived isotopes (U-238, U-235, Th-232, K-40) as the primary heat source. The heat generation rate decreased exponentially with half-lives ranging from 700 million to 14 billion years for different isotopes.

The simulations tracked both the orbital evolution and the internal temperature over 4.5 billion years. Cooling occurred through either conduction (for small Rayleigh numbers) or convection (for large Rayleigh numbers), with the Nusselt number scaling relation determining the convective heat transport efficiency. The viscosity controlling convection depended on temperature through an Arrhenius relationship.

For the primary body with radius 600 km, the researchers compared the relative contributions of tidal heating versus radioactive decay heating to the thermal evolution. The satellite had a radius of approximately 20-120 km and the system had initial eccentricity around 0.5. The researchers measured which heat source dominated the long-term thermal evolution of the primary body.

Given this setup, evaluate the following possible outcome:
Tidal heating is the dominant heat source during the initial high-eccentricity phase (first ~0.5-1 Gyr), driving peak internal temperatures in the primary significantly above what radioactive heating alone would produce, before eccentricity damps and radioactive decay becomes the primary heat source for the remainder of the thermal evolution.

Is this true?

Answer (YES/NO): NO